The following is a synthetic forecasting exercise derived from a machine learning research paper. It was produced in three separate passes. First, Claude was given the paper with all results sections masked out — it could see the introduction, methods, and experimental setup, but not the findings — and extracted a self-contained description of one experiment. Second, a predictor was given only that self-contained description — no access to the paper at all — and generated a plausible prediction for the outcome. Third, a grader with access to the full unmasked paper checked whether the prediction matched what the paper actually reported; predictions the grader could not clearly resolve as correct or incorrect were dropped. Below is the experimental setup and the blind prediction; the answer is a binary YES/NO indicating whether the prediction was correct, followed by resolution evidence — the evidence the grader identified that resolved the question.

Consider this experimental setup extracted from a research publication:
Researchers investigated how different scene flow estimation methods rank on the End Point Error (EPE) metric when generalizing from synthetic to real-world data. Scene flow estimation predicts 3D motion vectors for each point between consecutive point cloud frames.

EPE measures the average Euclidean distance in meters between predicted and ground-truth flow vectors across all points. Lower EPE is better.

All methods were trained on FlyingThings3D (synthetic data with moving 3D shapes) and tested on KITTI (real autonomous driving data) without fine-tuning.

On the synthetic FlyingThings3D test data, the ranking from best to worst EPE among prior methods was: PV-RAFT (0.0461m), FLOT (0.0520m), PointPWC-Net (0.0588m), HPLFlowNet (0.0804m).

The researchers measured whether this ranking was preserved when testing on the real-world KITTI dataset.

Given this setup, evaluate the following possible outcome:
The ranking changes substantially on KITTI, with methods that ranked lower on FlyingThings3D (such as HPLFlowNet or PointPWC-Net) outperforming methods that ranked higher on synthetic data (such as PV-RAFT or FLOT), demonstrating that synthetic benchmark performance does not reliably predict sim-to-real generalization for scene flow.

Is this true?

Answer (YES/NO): NO